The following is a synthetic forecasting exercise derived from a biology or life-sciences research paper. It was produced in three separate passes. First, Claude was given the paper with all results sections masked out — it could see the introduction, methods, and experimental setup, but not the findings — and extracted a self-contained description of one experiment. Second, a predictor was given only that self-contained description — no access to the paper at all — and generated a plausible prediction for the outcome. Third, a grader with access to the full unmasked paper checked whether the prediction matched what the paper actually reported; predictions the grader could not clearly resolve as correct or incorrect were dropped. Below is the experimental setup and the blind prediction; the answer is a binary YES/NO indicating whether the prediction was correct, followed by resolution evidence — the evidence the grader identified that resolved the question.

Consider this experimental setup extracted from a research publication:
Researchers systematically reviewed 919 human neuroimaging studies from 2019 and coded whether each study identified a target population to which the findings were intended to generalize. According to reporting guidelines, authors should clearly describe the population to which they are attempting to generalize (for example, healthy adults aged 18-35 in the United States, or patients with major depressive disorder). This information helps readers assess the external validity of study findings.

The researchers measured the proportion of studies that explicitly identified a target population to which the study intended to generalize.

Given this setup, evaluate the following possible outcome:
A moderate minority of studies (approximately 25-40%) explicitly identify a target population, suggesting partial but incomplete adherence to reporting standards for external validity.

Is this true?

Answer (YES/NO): NO